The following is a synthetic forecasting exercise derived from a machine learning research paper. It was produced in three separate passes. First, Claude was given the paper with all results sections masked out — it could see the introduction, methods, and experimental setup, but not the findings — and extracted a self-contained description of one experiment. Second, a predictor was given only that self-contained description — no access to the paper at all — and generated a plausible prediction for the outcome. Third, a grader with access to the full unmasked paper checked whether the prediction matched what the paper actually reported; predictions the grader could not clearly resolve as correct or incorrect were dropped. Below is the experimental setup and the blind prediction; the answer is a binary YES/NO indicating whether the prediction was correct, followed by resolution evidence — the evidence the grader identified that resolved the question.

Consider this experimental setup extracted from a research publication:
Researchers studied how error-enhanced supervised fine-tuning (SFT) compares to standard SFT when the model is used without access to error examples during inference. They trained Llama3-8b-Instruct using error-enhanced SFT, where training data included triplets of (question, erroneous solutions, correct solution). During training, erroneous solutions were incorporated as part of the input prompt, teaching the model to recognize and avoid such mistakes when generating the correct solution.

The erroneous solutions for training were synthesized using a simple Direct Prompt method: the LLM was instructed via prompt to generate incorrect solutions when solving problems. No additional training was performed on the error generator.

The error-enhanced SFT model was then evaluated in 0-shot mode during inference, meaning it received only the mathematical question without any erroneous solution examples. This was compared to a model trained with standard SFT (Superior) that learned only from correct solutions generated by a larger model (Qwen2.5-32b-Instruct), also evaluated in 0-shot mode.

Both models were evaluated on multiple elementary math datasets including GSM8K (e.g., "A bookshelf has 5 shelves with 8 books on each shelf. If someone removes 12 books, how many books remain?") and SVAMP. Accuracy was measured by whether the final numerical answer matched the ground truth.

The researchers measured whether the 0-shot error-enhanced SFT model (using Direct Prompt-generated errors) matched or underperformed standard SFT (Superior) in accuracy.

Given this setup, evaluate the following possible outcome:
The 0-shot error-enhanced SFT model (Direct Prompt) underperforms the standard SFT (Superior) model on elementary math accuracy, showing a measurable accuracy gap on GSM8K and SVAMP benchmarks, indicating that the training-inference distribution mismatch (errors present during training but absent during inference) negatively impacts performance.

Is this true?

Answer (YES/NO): NO